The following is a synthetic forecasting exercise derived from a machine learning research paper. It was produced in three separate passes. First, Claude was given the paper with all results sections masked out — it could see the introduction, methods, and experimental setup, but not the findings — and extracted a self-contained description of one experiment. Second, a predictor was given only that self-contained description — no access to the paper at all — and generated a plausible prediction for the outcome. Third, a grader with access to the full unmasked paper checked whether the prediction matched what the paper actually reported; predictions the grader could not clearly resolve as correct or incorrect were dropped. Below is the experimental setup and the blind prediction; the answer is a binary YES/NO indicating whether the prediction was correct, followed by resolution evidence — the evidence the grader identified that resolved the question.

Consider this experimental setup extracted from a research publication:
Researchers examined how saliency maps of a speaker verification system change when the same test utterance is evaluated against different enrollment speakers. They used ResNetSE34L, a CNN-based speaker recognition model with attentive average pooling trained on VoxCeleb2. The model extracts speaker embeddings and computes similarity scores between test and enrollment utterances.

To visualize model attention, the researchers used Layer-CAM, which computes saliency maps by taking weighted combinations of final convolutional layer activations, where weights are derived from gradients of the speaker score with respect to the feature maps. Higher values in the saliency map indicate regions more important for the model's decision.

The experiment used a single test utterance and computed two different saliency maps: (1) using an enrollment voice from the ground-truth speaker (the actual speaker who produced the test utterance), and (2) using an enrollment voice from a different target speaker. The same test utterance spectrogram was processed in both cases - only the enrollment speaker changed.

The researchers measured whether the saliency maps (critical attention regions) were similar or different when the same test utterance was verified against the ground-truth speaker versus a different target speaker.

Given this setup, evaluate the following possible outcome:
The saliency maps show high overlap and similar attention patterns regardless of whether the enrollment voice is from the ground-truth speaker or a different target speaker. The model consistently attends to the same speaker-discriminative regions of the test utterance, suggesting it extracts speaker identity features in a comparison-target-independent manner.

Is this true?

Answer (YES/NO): NO